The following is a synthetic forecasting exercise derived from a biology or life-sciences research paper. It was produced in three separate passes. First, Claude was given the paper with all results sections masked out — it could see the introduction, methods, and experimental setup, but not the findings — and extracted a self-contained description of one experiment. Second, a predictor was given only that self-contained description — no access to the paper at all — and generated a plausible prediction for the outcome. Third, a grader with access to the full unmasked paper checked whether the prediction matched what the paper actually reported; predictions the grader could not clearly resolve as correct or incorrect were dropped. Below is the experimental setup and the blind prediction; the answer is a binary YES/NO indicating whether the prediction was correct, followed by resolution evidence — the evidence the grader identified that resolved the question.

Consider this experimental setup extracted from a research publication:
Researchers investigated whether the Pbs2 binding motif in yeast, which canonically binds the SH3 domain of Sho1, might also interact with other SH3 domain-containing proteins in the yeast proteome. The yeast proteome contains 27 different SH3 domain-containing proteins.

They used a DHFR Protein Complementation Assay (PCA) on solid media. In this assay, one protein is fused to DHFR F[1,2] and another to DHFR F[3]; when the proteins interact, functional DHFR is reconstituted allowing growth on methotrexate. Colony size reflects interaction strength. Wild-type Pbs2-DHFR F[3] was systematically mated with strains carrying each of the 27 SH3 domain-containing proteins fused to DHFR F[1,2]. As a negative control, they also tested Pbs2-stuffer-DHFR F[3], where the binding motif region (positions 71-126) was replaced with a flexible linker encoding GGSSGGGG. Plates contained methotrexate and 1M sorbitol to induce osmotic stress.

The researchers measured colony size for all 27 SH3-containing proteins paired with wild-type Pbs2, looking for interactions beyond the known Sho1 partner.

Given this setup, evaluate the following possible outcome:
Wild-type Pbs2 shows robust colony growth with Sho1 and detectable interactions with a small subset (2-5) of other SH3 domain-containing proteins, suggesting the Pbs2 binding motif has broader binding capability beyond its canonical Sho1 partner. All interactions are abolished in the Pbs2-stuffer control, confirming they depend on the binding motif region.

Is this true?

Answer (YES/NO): NO